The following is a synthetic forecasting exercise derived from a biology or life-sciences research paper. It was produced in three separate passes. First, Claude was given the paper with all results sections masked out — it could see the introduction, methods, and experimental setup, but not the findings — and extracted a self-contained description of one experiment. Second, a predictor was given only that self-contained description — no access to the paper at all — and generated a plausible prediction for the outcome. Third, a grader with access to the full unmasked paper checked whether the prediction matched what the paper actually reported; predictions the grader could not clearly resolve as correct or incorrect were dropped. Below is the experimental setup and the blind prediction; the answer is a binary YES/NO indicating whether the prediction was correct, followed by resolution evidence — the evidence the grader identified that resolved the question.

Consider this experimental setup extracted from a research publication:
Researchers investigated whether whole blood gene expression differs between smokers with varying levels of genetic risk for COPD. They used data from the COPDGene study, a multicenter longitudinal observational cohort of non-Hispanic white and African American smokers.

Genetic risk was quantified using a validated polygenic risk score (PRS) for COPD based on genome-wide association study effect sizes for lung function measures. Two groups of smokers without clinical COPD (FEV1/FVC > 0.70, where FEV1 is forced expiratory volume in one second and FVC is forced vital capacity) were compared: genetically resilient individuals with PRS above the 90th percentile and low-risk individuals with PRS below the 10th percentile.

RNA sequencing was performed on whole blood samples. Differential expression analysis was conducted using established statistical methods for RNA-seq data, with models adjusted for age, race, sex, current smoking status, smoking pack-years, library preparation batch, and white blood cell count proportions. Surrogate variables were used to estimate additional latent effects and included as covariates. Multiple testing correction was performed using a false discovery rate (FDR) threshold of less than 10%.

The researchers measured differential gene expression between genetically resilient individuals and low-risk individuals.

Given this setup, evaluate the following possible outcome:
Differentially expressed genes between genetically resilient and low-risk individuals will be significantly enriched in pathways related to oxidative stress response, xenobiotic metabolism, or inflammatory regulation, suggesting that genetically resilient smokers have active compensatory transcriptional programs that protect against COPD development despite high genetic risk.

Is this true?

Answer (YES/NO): NO